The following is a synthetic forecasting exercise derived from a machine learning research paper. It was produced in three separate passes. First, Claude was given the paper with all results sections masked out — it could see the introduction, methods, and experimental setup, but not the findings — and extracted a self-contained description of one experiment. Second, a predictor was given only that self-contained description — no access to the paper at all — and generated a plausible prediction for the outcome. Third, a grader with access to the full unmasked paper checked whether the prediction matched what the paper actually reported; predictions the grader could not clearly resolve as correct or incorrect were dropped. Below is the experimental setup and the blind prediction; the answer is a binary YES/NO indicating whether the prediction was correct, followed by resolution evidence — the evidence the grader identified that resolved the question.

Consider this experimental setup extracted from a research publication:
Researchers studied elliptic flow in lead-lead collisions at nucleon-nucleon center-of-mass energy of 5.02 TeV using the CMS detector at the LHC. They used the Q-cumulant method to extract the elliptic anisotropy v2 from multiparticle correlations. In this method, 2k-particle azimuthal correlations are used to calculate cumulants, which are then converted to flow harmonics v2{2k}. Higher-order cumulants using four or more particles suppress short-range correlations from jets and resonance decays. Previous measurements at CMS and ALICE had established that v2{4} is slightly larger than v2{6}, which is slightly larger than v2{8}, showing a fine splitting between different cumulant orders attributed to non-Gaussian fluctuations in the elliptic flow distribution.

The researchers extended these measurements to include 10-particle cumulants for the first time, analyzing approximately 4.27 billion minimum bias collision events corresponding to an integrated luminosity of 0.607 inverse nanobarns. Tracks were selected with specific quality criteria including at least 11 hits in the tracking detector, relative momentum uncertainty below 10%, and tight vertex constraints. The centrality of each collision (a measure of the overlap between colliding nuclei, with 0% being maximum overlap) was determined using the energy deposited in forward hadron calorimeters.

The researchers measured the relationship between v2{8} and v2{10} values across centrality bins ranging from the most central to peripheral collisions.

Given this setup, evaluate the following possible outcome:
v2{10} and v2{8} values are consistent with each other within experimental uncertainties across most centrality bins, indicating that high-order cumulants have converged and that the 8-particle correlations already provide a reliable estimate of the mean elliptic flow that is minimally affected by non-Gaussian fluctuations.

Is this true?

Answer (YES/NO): NO